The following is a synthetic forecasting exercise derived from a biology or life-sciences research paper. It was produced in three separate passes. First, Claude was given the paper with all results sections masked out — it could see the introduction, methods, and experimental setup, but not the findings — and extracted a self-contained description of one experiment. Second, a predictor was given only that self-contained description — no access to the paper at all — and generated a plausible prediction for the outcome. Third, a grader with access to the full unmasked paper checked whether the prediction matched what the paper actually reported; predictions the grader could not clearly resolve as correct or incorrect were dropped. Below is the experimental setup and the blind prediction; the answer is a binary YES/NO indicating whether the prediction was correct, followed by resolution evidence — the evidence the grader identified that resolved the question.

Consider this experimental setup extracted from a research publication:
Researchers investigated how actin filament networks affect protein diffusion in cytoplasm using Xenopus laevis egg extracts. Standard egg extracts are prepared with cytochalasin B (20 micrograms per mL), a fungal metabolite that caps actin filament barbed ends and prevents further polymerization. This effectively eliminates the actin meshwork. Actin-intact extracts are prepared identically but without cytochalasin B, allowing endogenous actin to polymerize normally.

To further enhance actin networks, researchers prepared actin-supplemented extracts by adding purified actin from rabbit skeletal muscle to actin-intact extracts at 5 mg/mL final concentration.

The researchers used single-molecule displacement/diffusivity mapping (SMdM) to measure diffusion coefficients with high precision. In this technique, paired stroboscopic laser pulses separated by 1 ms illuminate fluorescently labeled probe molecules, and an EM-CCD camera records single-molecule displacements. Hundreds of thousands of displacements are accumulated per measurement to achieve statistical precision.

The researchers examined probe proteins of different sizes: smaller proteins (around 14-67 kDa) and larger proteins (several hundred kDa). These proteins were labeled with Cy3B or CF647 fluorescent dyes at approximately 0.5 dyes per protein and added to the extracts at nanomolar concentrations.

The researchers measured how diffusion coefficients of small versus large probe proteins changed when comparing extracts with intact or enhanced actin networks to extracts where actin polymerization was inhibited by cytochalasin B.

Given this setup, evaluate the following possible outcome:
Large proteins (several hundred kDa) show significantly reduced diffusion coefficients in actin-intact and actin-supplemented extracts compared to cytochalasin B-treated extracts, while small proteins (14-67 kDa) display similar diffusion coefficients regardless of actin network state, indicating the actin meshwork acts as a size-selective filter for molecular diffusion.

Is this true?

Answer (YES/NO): YES